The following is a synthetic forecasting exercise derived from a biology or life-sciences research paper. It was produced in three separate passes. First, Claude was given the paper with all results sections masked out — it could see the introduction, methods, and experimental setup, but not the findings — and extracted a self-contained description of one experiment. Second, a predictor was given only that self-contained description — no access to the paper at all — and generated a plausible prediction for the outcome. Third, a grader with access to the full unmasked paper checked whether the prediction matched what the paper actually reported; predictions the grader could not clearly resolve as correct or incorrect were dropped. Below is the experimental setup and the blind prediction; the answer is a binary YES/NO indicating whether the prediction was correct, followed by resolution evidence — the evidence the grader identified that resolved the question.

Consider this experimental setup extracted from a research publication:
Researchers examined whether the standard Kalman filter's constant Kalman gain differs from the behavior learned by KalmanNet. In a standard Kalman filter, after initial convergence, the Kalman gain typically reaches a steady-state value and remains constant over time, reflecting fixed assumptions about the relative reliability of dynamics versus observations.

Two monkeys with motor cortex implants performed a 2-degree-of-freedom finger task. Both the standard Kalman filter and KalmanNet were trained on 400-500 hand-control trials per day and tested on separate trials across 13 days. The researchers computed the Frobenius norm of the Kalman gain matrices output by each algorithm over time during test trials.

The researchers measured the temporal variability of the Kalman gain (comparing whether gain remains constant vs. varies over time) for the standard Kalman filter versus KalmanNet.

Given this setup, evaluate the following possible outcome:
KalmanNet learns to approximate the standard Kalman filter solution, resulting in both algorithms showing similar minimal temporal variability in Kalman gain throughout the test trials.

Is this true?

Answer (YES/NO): NO